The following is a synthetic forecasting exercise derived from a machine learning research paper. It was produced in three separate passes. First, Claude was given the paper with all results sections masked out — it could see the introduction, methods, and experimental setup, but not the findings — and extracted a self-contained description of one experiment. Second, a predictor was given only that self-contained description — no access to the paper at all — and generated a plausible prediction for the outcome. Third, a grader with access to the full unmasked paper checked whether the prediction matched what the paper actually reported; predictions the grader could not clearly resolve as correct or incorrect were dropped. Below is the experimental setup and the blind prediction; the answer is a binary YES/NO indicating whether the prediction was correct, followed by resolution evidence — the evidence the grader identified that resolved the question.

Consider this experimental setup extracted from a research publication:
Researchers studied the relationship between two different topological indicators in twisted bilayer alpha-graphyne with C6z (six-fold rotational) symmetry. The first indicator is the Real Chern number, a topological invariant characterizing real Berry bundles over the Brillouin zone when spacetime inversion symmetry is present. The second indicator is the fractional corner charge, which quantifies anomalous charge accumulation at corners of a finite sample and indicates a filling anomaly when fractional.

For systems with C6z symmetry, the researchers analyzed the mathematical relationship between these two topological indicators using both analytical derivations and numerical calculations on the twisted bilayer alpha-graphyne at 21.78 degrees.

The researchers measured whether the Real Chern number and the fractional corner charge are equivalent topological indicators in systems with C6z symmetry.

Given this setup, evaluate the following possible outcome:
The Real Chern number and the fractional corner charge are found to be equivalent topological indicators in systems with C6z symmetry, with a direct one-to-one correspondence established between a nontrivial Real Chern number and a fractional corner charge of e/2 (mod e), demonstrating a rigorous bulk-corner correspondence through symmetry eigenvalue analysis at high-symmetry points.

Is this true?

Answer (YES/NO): YES